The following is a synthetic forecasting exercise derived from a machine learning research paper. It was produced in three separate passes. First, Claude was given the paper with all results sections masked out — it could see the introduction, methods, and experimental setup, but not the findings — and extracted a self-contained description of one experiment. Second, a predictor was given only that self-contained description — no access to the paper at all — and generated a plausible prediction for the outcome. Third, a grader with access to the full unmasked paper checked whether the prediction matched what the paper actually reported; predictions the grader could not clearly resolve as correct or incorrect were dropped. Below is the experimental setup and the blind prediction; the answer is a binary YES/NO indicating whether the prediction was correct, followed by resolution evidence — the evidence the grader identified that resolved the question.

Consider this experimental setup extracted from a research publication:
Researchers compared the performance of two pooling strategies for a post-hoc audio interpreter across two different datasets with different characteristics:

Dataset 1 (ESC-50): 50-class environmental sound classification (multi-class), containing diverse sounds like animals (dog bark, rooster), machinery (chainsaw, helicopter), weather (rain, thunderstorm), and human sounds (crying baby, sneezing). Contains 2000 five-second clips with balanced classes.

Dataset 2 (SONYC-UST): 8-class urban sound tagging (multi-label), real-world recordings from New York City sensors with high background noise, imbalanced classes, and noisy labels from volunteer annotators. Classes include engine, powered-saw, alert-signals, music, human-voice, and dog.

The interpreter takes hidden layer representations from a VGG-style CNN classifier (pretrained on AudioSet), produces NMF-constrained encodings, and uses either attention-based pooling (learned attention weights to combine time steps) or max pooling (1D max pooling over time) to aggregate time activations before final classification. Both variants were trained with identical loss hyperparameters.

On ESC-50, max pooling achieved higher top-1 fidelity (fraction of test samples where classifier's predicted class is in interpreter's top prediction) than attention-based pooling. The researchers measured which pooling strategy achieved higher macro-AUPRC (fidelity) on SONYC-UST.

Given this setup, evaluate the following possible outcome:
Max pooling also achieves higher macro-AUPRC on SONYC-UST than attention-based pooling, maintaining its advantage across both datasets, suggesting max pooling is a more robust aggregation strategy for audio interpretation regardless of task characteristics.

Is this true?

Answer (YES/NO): NO